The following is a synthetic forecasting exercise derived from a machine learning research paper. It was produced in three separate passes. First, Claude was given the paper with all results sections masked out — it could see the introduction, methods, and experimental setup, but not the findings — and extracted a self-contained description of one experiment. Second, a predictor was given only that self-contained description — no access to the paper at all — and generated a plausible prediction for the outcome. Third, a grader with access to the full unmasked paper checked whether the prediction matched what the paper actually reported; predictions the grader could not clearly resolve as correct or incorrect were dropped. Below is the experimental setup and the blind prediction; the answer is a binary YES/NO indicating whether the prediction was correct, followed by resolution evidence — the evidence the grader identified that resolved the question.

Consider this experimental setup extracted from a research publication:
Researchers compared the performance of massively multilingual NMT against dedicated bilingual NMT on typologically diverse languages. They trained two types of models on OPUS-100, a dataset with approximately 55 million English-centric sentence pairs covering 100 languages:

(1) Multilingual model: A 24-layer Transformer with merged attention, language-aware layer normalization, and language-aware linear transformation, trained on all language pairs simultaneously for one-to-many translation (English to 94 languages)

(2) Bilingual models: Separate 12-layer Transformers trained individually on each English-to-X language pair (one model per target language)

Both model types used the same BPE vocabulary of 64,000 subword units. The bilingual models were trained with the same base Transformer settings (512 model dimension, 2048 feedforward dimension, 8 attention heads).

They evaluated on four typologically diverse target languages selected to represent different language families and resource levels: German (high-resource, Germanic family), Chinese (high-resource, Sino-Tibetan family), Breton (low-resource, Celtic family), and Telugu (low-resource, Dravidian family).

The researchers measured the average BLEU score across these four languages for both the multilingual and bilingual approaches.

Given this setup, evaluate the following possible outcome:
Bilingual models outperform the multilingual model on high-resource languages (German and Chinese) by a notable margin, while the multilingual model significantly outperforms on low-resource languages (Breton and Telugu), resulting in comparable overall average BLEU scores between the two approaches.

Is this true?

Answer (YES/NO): NO